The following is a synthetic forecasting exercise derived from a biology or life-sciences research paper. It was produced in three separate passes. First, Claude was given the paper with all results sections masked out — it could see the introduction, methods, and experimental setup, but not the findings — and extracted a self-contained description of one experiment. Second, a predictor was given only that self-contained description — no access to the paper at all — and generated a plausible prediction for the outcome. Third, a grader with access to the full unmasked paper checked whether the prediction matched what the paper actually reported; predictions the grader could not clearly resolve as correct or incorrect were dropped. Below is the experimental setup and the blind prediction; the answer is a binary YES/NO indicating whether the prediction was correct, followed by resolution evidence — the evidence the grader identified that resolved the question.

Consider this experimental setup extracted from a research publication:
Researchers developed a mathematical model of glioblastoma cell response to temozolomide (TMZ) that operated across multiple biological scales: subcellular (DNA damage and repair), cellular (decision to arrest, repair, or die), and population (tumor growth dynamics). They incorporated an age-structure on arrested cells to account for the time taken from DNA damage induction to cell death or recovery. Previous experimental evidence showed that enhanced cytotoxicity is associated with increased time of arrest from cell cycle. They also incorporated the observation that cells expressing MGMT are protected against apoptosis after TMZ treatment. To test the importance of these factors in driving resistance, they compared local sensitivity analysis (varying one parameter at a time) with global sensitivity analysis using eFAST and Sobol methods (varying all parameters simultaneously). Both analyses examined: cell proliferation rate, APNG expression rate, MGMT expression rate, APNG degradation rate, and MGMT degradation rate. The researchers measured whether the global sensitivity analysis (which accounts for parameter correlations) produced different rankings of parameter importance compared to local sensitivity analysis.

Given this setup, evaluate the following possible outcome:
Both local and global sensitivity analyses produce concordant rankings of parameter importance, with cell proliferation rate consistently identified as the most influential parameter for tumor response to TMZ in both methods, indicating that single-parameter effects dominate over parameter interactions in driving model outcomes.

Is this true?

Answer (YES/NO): NO